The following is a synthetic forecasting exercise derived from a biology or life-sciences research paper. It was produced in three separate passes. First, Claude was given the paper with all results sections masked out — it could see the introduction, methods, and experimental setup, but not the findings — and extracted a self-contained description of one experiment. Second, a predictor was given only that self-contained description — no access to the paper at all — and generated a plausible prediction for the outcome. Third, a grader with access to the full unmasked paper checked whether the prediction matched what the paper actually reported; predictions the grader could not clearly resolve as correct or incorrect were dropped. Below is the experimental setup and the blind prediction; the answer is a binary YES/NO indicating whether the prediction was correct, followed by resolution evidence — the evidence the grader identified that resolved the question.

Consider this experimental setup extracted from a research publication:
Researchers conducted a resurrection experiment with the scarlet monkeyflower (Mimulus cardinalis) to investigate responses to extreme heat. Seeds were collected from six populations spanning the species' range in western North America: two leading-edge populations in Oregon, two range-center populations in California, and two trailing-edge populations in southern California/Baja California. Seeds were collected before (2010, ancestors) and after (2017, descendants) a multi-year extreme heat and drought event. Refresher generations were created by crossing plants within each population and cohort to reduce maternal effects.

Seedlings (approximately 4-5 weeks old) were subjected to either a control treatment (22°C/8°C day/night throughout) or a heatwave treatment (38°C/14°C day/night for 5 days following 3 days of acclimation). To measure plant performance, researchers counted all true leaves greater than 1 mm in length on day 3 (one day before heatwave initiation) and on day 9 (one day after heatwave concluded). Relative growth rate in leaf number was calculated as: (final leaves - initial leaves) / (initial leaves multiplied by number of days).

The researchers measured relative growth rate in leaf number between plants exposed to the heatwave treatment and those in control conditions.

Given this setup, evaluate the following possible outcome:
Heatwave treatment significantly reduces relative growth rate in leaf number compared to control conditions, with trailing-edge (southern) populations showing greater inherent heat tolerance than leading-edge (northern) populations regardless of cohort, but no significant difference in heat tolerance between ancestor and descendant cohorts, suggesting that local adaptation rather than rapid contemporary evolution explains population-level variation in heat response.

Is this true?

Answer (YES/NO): NO